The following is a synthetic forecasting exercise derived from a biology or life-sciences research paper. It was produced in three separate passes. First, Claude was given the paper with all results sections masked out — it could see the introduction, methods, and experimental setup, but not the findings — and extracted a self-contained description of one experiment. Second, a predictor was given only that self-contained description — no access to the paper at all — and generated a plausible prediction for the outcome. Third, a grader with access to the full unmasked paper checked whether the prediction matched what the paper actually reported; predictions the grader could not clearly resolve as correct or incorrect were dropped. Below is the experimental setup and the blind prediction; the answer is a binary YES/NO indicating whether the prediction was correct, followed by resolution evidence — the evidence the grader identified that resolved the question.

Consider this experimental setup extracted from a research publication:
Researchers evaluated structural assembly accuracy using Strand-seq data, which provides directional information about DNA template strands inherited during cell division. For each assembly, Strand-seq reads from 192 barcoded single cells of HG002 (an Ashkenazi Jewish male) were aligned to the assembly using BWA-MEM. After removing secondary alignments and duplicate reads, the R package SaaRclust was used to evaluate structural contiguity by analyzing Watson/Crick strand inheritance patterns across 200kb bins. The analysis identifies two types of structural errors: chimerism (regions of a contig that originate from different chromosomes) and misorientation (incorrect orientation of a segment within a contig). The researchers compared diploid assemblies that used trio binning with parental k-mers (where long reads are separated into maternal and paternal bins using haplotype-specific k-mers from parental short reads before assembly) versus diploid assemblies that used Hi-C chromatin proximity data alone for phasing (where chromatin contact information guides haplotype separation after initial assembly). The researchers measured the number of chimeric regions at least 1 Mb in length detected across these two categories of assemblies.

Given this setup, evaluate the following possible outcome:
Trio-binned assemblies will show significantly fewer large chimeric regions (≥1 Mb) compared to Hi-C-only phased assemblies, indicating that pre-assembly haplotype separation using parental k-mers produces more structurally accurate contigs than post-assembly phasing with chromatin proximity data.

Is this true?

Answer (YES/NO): NO